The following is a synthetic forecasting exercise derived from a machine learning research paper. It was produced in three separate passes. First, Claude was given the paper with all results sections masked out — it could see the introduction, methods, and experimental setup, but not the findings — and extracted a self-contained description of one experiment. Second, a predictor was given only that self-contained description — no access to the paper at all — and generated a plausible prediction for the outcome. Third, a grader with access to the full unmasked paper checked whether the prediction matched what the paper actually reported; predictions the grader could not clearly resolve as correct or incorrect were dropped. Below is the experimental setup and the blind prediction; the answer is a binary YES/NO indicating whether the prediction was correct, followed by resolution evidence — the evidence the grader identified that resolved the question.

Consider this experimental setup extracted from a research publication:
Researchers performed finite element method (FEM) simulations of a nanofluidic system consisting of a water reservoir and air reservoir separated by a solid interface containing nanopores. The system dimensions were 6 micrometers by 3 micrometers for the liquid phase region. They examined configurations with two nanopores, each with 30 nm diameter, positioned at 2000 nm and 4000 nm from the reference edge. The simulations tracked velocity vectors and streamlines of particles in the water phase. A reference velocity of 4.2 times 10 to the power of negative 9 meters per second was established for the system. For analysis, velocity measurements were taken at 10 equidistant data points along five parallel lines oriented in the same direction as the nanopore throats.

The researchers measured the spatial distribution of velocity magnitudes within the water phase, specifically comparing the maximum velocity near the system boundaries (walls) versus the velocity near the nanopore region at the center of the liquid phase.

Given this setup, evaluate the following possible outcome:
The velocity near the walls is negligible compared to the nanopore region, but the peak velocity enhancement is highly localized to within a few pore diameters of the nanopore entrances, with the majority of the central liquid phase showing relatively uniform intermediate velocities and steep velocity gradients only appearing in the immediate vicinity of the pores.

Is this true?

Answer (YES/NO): NO